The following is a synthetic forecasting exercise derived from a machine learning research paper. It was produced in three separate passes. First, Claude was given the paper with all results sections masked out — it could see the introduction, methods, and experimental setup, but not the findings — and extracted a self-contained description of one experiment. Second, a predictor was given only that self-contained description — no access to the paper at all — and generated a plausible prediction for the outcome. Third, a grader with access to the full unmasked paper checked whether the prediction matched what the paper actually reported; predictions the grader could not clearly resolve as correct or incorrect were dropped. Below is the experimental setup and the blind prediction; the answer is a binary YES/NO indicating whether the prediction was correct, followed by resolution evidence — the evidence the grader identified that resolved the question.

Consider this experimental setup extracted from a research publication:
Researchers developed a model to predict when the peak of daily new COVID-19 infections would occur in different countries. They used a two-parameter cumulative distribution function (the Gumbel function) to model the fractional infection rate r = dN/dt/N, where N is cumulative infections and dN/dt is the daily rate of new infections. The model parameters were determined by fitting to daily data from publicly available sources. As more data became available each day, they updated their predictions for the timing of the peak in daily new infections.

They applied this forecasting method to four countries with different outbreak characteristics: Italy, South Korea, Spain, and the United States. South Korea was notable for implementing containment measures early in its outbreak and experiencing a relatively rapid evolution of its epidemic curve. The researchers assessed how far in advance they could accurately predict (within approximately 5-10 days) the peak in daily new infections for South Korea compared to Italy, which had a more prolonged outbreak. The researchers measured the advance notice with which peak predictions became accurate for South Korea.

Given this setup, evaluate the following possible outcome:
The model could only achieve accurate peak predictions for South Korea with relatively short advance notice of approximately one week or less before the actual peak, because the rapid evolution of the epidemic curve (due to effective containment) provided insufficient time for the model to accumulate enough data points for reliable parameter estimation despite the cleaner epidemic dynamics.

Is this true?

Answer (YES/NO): YES